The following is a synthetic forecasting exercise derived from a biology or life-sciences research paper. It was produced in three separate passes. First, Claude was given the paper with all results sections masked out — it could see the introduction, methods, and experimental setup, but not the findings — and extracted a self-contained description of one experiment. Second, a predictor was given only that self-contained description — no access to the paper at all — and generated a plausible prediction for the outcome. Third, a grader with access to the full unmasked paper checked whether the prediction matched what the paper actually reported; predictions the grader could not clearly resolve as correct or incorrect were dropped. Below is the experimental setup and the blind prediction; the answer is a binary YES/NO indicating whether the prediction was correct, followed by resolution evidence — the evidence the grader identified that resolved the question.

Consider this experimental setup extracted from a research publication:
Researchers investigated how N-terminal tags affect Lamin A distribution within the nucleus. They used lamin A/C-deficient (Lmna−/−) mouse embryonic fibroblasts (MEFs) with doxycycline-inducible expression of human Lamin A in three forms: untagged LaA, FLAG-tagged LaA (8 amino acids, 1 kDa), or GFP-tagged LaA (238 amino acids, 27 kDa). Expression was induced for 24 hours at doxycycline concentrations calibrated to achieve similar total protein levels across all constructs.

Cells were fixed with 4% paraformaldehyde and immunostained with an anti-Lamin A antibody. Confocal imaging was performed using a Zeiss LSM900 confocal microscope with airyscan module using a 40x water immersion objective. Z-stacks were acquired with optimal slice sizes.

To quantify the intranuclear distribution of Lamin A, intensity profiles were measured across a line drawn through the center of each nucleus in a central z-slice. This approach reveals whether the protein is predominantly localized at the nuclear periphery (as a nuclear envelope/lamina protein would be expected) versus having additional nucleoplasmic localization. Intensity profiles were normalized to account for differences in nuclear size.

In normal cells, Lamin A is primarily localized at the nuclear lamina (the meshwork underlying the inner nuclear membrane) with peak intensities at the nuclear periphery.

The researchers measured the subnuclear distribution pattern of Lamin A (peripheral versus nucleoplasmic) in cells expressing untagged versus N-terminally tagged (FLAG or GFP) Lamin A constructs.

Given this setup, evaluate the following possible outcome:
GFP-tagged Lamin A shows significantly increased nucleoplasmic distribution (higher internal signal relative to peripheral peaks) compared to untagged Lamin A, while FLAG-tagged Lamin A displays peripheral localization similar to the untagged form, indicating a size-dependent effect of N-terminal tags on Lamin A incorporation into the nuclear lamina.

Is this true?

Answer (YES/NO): NO